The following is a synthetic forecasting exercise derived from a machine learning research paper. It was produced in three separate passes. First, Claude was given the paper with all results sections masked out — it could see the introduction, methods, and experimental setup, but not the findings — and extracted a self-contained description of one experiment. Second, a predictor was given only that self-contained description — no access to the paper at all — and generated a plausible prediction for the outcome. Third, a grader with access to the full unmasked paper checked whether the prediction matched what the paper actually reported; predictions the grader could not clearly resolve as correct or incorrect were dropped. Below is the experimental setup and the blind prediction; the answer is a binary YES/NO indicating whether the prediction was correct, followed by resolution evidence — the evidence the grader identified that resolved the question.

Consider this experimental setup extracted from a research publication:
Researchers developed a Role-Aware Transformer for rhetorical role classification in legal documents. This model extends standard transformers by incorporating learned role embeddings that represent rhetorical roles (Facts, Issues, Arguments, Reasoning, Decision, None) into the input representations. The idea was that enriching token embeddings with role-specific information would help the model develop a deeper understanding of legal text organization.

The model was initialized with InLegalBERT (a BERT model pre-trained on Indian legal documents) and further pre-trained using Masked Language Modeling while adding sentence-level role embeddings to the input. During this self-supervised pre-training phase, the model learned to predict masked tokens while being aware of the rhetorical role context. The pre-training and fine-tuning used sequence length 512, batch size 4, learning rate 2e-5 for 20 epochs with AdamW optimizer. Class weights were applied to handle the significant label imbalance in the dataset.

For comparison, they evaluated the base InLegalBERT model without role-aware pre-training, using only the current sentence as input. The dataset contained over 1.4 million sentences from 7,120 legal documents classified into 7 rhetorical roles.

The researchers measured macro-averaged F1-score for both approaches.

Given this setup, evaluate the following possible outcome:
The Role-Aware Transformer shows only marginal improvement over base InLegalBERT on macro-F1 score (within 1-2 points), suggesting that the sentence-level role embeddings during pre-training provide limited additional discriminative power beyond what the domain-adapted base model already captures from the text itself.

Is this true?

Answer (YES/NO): NO